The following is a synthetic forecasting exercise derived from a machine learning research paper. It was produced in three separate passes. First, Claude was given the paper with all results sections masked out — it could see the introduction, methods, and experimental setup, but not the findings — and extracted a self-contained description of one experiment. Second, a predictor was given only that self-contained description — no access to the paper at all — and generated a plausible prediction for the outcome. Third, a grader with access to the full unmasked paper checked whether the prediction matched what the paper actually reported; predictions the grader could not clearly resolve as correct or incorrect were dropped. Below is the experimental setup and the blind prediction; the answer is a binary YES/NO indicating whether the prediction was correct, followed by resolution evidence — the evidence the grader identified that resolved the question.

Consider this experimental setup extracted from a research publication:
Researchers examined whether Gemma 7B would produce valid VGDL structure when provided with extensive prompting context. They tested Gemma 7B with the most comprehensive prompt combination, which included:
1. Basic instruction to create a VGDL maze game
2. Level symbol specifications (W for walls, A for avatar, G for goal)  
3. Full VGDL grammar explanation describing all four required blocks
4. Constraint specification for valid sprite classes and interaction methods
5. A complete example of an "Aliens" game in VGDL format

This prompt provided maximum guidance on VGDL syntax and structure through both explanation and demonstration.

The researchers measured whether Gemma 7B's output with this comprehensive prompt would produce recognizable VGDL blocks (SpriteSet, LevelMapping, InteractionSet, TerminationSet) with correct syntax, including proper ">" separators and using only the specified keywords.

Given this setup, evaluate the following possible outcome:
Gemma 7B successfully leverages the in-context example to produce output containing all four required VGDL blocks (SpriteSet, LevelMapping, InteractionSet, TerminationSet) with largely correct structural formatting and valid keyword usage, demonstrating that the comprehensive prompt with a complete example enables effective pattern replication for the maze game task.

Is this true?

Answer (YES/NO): NO